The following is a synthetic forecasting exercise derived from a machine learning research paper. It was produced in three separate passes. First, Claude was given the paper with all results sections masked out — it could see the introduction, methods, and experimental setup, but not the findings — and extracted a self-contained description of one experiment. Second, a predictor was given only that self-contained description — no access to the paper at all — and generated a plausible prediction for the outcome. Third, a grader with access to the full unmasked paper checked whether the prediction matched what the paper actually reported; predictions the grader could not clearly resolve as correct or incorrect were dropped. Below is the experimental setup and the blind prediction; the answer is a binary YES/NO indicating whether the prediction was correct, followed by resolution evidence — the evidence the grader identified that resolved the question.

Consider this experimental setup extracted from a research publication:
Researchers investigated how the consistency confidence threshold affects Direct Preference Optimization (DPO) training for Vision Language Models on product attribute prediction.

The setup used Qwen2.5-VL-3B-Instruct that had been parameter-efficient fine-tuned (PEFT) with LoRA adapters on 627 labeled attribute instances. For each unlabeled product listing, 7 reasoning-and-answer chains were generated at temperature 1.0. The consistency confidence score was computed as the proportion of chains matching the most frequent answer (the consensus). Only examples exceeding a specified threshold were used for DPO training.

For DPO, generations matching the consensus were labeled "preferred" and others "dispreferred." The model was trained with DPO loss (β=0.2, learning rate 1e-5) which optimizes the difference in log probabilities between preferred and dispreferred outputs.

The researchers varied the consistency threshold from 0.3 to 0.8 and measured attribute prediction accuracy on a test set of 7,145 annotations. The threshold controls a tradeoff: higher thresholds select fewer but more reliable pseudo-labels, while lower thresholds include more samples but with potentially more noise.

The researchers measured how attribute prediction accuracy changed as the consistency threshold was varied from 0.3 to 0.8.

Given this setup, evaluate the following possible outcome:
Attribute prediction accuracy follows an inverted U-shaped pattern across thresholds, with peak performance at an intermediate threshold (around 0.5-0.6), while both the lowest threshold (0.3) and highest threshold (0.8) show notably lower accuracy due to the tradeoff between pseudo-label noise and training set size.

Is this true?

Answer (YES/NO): YES